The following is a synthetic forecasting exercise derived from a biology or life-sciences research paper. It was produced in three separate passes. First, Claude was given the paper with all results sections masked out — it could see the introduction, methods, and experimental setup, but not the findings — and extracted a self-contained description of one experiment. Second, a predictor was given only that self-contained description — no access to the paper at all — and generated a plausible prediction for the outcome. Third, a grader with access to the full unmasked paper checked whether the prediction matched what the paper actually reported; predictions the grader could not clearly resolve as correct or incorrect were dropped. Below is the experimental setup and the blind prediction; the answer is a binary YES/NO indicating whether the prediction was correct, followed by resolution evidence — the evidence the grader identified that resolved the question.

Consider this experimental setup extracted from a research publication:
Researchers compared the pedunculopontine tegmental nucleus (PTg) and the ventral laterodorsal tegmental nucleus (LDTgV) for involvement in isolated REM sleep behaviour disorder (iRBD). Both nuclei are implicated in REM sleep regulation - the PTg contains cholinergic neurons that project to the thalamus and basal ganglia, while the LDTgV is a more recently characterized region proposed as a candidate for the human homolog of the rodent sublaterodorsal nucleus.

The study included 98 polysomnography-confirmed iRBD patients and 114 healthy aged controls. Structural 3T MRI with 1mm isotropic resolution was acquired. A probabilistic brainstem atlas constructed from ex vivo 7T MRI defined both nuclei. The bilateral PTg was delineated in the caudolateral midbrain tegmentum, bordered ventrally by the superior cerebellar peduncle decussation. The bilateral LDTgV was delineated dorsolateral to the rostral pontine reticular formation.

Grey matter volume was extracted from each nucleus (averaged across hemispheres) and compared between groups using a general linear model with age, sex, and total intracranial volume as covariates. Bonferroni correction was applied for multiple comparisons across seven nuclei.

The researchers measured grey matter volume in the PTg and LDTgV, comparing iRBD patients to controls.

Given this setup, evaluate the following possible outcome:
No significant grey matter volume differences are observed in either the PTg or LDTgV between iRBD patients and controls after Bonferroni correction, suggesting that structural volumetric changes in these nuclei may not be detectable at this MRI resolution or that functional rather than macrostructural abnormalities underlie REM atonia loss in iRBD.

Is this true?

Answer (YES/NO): NO